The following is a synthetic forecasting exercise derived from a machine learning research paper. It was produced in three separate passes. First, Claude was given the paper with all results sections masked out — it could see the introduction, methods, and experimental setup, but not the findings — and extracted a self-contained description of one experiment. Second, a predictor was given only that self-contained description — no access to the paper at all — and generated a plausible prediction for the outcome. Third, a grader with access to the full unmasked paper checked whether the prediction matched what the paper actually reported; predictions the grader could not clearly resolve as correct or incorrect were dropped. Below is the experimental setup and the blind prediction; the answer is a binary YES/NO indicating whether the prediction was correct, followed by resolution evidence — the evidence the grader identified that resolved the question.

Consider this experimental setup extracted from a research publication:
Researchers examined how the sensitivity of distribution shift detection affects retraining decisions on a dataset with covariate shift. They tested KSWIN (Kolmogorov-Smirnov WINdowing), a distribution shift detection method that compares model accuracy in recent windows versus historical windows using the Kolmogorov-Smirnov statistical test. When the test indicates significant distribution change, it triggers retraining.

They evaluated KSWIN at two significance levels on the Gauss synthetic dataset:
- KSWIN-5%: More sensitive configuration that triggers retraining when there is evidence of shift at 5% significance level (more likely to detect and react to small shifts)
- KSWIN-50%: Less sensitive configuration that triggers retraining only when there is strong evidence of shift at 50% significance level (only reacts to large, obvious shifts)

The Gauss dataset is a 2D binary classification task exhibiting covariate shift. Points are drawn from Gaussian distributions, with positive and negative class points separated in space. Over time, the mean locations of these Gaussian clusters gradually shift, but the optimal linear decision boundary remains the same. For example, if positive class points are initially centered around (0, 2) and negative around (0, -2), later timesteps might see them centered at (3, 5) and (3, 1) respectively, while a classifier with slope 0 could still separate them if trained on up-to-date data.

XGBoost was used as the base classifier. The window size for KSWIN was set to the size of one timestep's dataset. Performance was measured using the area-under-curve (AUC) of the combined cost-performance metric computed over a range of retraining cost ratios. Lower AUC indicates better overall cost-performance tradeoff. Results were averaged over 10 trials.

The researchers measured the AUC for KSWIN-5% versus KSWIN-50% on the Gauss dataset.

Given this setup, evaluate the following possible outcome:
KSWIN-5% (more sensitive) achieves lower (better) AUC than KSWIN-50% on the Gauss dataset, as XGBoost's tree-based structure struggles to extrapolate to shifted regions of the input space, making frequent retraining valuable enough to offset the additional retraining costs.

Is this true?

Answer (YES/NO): YES